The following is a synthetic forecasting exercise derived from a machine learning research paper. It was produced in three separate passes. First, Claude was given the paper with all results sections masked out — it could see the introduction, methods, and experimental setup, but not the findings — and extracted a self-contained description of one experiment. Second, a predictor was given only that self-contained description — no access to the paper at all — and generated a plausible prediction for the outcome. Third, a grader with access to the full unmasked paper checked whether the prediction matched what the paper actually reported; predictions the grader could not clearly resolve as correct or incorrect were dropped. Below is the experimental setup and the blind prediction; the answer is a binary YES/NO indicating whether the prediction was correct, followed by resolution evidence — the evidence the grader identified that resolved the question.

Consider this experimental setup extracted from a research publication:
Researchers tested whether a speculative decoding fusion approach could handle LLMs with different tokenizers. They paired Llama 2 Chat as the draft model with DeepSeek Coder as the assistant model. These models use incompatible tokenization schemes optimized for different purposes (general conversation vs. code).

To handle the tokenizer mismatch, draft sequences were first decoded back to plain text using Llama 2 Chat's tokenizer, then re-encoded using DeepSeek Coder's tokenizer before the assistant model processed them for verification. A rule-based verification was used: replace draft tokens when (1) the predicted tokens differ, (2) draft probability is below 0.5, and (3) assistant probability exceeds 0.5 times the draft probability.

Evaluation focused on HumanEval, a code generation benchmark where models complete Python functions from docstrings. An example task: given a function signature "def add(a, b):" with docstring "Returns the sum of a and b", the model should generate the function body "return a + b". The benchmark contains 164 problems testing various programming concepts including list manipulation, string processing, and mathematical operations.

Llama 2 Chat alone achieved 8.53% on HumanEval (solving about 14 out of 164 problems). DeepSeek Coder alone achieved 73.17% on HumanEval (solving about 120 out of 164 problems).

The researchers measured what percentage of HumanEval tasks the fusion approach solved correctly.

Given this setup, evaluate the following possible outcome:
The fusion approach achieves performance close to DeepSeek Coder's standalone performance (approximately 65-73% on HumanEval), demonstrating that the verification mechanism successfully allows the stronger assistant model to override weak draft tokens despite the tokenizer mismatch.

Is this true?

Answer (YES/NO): NO